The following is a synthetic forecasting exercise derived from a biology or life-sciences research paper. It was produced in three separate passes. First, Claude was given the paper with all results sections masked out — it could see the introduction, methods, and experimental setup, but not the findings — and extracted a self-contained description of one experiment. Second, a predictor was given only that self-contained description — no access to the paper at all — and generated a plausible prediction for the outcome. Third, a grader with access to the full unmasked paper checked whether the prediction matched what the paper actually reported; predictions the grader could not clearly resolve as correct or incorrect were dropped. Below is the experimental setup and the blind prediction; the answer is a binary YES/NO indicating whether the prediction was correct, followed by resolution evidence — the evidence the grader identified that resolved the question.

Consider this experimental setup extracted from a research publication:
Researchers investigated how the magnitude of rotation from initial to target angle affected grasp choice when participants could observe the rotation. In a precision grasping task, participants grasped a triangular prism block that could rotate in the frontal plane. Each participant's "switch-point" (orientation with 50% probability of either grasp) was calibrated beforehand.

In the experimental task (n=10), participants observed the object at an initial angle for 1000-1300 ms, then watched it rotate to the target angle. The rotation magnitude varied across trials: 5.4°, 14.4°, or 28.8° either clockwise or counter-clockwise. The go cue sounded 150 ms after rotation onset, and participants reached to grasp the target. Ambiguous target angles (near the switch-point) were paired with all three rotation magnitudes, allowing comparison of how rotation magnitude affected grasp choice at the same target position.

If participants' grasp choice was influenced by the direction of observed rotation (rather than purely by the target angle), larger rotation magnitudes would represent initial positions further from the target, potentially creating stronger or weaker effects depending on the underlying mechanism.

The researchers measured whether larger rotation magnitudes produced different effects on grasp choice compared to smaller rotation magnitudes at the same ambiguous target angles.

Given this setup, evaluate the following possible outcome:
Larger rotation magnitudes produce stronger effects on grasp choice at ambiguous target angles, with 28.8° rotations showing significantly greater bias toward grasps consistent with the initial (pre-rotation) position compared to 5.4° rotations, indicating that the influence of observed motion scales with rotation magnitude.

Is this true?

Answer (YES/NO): NO